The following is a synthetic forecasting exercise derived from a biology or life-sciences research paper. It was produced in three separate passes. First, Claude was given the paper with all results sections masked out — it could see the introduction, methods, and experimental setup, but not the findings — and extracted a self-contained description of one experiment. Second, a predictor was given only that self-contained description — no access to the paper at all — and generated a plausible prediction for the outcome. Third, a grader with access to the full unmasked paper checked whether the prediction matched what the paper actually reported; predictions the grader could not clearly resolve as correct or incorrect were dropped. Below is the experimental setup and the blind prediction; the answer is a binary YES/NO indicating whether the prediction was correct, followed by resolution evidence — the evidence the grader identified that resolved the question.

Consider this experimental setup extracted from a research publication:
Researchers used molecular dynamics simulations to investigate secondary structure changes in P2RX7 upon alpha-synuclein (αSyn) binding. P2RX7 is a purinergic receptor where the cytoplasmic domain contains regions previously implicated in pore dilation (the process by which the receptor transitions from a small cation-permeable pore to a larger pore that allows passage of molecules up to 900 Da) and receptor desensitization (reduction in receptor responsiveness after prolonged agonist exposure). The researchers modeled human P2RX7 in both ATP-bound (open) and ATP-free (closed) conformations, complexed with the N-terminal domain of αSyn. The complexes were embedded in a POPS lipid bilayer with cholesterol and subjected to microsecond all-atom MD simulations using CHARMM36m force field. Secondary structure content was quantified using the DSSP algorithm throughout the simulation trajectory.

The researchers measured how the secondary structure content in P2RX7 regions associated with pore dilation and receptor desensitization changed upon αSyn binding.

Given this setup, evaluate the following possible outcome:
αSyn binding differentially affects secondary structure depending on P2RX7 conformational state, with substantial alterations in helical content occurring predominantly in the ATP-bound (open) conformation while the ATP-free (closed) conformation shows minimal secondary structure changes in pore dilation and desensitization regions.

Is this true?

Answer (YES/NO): NO